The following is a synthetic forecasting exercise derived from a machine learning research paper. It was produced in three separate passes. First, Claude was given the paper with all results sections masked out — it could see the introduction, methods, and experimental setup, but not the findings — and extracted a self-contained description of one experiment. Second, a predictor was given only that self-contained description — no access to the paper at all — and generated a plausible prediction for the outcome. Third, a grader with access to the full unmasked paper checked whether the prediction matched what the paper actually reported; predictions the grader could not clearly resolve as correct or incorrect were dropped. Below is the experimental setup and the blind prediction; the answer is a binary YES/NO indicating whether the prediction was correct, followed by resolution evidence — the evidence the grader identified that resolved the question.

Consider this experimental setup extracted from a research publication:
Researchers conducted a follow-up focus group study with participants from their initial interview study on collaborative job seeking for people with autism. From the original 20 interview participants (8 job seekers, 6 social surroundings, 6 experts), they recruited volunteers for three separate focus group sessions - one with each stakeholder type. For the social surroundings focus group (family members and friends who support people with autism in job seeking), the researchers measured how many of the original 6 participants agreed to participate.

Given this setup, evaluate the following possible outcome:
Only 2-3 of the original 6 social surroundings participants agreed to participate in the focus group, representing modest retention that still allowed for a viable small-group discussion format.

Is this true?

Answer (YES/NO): YES